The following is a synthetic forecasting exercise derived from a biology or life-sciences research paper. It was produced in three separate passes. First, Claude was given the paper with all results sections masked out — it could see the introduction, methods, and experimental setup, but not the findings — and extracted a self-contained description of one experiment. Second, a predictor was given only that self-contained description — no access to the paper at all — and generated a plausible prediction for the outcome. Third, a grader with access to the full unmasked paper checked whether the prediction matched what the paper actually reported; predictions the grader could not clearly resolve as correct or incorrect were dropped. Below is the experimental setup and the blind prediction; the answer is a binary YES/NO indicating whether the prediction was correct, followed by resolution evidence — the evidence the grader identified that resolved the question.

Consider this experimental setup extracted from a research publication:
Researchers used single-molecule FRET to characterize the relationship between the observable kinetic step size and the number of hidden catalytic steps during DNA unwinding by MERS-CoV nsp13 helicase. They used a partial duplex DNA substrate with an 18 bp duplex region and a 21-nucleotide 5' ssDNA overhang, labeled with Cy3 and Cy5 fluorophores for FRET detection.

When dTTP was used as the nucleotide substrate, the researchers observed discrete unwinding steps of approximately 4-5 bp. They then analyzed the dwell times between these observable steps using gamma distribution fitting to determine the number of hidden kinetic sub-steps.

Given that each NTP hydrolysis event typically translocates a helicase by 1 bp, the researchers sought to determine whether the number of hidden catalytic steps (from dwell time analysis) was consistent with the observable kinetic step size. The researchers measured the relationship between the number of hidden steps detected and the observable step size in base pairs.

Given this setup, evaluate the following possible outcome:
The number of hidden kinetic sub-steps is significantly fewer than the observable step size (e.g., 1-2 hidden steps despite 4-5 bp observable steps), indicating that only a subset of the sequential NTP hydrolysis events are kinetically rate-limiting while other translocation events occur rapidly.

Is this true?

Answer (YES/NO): NO